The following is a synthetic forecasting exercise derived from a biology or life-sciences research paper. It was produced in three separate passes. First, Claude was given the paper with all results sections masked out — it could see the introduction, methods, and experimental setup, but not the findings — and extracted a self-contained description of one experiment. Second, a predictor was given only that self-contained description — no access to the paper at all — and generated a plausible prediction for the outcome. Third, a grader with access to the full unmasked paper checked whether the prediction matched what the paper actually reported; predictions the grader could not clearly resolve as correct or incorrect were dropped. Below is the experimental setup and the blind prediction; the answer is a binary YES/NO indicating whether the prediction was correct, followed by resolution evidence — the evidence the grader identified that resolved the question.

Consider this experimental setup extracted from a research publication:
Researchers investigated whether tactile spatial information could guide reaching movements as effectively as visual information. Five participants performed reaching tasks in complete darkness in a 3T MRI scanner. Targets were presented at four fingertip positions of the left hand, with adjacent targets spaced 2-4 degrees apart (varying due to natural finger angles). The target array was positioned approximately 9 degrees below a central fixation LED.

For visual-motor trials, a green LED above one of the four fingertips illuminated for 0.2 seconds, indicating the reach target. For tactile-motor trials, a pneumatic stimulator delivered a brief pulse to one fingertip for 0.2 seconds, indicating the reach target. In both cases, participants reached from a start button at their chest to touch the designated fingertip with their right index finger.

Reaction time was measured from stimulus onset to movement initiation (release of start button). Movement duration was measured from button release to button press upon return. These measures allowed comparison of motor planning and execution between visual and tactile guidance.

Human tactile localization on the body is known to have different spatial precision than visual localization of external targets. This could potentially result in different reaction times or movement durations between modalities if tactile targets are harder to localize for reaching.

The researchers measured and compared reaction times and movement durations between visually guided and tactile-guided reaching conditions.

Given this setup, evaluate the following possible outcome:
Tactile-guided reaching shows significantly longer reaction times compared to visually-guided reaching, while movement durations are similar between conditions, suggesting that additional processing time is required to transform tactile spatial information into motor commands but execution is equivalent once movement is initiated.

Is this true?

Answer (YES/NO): NO